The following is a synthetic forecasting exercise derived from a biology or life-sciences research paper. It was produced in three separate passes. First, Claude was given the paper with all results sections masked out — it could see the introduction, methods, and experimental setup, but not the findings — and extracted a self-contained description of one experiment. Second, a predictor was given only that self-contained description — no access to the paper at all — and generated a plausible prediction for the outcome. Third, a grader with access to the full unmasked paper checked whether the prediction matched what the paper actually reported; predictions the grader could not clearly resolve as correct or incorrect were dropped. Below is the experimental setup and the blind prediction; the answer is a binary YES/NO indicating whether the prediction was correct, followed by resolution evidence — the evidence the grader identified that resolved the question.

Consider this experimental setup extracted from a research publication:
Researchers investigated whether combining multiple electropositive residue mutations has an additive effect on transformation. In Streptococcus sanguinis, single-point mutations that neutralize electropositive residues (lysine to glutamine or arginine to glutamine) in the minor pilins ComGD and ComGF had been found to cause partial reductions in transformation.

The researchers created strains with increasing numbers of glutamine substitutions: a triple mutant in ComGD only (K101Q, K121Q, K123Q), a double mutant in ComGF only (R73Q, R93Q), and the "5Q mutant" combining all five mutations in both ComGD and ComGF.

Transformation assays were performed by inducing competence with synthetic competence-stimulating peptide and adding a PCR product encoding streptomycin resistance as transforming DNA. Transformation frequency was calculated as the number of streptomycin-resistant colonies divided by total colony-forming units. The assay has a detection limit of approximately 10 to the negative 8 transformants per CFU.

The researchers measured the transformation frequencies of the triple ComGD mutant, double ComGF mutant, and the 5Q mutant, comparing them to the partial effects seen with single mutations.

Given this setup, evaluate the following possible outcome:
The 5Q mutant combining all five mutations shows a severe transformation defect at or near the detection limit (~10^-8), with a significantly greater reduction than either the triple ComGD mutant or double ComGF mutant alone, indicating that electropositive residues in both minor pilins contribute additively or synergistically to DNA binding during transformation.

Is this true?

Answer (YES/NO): YES